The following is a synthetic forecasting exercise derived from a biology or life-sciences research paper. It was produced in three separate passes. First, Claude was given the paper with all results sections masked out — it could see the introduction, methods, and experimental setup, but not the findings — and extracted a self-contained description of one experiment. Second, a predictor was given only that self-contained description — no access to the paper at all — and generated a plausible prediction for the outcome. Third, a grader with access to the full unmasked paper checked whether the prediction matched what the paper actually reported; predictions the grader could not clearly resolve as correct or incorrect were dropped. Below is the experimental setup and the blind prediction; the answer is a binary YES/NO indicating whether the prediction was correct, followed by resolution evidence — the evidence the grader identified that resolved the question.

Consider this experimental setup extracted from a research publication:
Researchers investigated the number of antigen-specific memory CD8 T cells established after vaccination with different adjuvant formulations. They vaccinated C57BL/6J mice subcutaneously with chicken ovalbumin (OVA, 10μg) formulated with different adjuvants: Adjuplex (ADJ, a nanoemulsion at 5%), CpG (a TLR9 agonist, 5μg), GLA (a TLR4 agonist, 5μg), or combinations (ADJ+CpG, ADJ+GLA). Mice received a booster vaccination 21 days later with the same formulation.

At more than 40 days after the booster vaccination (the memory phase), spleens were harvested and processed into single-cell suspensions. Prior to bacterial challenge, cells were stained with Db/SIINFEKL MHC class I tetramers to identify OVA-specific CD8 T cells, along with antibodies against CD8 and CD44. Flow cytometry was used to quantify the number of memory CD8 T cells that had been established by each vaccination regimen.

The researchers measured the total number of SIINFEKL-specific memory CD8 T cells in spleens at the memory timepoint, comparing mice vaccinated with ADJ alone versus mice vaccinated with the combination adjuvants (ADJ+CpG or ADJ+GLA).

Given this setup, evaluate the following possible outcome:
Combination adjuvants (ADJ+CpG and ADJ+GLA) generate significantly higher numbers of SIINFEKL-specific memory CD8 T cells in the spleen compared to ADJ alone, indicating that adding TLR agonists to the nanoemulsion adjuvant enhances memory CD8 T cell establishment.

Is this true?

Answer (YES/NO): NO